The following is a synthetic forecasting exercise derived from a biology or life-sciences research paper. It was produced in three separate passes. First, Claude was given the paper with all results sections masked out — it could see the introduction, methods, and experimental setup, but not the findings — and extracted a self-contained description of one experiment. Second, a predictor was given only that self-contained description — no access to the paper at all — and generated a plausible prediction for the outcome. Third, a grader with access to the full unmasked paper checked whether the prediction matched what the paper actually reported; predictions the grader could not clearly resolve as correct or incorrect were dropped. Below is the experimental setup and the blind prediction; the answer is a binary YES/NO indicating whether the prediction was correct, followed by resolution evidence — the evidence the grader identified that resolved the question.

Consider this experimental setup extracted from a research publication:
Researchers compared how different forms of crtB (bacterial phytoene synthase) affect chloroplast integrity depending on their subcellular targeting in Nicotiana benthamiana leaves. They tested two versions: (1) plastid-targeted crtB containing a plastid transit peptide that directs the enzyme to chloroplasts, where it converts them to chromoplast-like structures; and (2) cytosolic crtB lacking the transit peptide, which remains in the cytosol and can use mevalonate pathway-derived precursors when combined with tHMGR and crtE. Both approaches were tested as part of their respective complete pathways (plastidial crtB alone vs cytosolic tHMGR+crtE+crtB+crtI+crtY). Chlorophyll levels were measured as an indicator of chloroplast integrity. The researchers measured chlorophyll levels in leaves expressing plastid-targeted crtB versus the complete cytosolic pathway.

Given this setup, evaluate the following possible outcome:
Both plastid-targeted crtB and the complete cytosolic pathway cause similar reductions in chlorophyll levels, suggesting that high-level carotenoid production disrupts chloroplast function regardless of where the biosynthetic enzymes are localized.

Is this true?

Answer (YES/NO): NO